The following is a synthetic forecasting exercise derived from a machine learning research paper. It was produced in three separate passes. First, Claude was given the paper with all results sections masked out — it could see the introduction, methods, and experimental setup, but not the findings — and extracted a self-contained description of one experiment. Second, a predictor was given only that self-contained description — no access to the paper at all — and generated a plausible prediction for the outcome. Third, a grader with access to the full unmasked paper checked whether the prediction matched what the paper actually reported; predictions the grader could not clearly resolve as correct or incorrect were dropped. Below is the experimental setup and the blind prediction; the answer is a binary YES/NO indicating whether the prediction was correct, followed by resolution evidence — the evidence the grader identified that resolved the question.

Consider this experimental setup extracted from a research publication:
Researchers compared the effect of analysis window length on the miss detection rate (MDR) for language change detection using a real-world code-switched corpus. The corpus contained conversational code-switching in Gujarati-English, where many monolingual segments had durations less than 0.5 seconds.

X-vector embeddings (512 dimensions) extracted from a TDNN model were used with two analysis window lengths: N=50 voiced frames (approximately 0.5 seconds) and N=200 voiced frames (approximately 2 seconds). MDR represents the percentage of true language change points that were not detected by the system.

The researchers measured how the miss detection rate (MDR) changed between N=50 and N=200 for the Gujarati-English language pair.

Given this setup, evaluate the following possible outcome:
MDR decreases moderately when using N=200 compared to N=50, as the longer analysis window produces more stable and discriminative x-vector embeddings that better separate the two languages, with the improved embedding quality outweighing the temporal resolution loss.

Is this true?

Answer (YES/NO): NO